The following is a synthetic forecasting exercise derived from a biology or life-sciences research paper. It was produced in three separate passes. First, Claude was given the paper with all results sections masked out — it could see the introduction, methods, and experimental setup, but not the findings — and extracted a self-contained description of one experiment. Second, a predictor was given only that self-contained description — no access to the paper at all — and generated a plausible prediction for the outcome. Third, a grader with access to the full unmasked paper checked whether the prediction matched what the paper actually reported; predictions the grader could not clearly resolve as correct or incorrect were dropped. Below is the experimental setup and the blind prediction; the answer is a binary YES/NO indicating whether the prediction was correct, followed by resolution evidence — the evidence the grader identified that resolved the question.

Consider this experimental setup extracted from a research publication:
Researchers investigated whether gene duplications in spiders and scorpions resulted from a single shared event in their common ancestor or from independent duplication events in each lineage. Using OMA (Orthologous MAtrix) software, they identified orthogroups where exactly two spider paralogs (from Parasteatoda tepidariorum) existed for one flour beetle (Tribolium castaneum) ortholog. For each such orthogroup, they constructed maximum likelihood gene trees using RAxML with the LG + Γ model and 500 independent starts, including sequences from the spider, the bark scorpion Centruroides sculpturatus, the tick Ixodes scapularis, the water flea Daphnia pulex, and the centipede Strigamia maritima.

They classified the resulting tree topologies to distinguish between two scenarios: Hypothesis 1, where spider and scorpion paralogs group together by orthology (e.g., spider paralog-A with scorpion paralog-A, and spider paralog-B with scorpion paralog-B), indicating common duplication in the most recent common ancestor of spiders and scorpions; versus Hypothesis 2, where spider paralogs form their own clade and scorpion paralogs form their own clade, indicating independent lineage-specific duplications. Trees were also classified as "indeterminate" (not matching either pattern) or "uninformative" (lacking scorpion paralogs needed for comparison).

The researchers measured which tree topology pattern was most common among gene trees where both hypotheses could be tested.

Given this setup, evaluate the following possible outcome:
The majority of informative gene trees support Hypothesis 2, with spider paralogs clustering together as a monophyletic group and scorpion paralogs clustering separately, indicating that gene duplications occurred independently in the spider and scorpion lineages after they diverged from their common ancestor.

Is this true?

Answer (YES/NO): NO